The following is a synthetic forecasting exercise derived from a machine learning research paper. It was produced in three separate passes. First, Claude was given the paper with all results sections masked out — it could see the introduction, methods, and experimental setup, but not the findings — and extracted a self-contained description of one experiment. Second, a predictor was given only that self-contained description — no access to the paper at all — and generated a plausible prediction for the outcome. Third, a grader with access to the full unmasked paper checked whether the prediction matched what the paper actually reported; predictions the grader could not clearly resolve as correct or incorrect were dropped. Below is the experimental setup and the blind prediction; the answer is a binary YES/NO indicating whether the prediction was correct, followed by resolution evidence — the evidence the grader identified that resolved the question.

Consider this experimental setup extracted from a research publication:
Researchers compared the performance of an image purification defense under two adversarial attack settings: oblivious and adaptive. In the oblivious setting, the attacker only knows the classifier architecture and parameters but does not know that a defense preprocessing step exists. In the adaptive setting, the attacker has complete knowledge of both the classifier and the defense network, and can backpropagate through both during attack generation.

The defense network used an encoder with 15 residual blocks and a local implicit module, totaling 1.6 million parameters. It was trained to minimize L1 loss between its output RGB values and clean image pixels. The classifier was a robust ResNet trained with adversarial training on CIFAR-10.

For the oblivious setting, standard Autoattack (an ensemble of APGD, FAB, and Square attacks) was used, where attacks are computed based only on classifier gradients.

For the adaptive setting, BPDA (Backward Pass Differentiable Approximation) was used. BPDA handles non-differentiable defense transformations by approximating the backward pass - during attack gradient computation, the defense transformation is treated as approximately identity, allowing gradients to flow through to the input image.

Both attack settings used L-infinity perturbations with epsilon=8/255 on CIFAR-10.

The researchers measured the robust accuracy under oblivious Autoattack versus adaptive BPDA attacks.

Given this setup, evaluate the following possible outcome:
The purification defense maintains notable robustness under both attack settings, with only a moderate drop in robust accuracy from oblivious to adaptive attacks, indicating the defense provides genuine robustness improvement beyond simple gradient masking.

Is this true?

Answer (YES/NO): NO